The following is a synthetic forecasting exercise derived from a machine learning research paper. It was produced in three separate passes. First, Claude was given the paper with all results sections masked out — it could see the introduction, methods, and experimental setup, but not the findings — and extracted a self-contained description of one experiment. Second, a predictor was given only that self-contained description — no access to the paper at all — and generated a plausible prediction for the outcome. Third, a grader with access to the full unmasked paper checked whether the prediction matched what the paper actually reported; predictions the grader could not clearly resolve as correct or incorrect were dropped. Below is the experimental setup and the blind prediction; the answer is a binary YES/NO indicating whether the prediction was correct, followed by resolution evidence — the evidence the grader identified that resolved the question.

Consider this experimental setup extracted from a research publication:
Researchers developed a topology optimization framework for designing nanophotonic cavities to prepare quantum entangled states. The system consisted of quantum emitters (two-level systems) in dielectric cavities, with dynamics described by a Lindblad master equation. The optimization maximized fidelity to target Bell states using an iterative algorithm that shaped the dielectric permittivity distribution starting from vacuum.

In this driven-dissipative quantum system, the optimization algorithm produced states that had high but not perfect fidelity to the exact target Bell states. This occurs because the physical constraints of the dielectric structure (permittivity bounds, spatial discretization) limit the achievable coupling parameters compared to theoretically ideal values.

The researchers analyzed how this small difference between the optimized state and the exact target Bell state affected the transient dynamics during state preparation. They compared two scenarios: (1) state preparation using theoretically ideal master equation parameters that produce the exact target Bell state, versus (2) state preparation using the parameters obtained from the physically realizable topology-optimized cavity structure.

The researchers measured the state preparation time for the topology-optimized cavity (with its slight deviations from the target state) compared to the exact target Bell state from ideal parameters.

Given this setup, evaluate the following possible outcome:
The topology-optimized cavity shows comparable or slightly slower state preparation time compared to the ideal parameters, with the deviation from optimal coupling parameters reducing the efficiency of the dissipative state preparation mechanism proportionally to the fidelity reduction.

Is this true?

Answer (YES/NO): NO